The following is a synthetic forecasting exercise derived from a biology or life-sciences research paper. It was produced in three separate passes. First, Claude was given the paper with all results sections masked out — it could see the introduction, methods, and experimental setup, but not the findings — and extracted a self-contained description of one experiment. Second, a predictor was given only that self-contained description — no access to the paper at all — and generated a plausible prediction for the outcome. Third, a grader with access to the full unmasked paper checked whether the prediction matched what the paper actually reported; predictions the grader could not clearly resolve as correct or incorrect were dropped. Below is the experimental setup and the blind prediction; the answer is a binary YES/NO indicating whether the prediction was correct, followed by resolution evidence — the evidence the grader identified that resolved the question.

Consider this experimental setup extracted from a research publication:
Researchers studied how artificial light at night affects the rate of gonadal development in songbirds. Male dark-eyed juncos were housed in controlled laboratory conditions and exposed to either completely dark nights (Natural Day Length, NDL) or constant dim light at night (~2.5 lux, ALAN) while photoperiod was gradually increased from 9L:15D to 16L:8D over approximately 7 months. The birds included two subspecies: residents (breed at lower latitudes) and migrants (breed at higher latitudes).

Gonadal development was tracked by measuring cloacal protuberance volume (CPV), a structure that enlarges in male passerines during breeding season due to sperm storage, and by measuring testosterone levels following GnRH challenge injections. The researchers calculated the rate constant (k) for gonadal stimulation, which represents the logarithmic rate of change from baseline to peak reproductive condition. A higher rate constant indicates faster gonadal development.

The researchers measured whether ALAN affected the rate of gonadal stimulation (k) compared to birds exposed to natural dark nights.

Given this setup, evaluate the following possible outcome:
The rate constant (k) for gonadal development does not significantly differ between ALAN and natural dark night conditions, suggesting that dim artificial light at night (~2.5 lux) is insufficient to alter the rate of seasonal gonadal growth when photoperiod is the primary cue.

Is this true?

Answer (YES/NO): NO